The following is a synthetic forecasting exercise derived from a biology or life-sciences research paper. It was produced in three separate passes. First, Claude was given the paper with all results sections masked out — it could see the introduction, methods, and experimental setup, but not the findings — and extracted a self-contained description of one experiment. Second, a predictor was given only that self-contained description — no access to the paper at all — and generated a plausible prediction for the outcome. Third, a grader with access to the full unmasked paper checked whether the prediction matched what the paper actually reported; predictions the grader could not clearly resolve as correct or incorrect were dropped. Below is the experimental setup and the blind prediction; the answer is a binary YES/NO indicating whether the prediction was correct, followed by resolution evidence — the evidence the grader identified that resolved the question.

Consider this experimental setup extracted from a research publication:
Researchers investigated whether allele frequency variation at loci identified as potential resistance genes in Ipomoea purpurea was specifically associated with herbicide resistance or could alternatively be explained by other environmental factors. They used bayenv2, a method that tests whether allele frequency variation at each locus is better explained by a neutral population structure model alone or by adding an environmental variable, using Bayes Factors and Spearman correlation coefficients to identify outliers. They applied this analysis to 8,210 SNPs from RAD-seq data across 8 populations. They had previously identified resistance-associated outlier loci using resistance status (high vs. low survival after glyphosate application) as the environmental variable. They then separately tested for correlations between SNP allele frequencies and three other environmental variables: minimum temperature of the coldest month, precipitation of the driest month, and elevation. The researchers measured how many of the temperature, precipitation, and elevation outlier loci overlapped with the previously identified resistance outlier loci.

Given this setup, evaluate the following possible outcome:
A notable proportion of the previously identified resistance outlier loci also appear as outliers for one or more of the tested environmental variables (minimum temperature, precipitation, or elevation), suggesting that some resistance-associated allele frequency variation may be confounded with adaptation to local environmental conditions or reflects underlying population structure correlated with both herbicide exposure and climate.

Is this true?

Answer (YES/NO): NO